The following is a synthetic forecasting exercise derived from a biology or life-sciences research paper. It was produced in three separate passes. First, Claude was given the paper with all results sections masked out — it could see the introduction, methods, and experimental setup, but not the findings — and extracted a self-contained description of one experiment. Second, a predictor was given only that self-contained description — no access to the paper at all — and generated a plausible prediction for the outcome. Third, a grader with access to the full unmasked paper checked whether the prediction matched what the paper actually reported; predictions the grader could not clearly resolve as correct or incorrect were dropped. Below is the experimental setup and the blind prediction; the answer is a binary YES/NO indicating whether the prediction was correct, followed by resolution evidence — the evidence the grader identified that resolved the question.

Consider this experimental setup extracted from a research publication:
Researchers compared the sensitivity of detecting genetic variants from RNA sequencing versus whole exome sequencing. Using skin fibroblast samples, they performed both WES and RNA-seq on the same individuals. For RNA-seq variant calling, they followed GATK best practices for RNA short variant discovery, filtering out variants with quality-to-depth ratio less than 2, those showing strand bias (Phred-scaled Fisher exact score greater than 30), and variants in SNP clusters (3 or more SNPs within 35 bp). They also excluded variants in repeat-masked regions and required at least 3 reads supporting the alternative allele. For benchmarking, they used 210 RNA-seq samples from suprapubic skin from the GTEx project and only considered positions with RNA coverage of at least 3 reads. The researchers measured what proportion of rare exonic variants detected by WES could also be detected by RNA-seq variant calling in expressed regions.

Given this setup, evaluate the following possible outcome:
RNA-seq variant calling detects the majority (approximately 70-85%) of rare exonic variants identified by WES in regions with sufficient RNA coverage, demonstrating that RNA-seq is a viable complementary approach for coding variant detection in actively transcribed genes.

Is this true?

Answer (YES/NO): NO